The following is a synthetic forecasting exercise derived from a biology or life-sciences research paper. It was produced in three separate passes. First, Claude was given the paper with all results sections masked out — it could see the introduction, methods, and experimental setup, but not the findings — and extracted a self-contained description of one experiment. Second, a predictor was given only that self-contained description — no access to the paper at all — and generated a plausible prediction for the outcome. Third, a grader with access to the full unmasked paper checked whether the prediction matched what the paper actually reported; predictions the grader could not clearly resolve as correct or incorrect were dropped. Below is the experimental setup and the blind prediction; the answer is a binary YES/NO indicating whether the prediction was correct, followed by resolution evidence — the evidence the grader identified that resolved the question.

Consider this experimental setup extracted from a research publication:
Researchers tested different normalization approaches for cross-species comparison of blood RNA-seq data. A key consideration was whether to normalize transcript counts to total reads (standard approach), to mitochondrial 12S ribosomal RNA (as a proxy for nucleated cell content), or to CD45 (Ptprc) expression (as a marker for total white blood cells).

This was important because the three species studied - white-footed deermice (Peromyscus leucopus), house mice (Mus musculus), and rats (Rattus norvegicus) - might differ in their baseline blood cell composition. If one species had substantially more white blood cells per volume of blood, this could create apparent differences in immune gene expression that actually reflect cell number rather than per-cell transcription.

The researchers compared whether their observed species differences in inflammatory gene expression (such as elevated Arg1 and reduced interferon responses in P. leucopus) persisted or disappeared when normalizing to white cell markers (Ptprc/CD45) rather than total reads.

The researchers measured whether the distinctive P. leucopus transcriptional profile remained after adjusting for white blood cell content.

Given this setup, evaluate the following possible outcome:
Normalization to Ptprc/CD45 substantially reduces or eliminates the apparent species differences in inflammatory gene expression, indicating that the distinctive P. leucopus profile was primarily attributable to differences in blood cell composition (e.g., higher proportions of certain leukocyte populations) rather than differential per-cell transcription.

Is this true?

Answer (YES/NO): NO